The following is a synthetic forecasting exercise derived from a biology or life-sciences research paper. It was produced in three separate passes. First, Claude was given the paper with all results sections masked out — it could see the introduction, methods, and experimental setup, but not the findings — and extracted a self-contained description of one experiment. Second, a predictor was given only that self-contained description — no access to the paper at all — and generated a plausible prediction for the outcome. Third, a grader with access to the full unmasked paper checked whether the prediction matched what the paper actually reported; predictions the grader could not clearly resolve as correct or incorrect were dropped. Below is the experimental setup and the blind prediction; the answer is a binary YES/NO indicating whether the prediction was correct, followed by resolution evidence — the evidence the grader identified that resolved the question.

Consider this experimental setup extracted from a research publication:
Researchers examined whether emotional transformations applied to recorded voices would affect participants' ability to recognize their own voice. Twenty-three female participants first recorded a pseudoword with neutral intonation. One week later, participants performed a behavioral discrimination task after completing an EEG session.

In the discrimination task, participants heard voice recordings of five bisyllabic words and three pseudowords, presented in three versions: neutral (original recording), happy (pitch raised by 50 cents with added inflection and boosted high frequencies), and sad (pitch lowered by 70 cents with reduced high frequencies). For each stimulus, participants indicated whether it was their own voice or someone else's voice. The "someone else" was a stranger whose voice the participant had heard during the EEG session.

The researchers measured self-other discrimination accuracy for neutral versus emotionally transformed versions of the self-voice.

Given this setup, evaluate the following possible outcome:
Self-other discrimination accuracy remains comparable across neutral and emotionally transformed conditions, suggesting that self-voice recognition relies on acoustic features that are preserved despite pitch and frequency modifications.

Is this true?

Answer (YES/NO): NO